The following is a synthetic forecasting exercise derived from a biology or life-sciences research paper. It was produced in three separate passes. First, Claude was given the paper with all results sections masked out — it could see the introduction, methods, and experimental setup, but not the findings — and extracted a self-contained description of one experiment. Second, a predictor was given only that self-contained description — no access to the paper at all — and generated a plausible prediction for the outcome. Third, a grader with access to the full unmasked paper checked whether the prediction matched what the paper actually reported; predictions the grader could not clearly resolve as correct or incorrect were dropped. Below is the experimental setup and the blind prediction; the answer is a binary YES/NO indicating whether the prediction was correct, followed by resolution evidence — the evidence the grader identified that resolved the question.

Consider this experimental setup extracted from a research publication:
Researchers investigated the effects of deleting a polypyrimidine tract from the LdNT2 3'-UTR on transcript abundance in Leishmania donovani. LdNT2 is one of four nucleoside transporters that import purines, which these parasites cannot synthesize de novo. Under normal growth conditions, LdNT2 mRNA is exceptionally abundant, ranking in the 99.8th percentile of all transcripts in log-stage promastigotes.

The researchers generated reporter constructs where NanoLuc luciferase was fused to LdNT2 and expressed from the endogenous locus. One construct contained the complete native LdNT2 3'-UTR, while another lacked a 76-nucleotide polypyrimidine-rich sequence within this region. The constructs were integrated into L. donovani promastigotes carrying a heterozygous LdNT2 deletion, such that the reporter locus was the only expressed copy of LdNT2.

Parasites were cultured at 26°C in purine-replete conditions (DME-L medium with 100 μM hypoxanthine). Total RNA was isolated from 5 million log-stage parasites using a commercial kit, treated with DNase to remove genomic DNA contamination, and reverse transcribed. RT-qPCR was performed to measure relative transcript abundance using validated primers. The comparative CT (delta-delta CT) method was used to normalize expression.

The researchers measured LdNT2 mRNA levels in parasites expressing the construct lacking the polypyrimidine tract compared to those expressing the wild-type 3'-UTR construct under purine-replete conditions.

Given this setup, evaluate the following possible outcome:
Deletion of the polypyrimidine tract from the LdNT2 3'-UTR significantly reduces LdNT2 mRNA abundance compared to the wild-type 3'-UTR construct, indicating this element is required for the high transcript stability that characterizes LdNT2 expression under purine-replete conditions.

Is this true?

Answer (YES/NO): YES